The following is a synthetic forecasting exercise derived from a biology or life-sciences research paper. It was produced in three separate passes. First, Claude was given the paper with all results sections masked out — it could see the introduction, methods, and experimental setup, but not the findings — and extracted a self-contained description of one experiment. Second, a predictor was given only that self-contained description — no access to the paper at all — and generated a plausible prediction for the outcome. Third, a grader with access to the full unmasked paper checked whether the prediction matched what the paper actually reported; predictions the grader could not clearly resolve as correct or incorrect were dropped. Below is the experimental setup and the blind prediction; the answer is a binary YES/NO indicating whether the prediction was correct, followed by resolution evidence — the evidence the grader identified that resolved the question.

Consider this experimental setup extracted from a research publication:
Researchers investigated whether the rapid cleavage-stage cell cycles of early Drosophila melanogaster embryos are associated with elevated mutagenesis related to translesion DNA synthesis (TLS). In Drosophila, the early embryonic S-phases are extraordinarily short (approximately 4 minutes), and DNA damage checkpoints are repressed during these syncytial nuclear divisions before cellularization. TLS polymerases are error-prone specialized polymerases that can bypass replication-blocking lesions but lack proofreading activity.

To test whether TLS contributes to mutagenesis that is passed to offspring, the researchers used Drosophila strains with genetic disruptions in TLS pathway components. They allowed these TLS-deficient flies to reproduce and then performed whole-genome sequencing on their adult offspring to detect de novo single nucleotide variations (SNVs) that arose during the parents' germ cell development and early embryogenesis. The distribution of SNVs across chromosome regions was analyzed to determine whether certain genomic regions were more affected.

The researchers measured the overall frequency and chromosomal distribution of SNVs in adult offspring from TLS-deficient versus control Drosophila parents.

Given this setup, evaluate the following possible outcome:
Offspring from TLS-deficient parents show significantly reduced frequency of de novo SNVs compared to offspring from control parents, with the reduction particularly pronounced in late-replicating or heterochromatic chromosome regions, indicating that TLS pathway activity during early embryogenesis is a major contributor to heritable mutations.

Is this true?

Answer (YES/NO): NO